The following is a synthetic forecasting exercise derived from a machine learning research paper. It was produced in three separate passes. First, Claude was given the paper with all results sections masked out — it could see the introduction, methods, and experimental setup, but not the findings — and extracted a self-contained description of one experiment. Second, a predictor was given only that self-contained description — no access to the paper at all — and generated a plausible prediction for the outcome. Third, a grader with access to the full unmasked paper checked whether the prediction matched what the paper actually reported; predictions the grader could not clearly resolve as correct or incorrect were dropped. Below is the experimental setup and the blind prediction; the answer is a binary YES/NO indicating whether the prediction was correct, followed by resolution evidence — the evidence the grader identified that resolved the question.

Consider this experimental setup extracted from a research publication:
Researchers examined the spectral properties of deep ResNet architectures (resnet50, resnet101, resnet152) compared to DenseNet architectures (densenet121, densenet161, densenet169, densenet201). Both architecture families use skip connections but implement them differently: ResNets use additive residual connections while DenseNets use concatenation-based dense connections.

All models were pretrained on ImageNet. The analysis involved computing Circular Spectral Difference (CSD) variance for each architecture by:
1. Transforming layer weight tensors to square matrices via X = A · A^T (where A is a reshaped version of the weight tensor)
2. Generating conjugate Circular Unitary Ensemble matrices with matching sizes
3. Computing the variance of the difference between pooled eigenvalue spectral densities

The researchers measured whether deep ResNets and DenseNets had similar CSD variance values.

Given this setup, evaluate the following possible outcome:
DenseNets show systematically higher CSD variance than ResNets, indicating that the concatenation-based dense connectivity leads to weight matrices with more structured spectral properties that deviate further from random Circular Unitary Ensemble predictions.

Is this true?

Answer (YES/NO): NO